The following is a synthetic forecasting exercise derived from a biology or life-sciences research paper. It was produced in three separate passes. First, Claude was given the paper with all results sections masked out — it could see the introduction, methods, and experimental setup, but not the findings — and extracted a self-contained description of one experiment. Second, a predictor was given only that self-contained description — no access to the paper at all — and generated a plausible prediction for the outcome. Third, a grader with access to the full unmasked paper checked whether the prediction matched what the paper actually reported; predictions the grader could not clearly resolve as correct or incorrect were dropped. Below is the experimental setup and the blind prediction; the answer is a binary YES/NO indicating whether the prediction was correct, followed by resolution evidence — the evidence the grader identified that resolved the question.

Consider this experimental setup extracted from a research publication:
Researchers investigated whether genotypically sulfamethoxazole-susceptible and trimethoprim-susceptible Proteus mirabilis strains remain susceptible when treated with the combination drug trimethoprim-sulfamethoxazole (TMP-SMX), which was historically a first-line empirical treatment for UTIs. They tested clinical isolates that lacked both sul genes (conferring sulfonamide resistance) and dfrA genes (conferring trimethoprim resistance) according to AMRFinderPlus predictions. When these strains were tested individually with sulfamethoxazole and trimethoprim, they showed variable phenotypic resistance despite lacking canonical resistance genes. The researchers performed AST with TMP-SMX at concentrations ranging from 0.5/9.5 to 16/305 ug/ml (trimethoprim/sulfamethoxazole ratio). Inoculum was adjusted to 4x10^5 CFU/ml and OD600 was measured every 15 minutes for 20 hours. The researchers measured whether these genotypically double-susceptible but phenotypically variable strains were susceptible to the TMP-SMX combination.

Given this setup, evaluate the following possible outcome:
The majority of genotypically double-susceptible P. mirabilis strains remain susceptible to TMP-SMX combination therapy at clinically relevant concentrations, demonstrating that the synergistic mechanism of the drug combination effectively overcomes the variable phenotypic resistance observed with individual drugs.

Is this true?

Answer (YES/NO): NO